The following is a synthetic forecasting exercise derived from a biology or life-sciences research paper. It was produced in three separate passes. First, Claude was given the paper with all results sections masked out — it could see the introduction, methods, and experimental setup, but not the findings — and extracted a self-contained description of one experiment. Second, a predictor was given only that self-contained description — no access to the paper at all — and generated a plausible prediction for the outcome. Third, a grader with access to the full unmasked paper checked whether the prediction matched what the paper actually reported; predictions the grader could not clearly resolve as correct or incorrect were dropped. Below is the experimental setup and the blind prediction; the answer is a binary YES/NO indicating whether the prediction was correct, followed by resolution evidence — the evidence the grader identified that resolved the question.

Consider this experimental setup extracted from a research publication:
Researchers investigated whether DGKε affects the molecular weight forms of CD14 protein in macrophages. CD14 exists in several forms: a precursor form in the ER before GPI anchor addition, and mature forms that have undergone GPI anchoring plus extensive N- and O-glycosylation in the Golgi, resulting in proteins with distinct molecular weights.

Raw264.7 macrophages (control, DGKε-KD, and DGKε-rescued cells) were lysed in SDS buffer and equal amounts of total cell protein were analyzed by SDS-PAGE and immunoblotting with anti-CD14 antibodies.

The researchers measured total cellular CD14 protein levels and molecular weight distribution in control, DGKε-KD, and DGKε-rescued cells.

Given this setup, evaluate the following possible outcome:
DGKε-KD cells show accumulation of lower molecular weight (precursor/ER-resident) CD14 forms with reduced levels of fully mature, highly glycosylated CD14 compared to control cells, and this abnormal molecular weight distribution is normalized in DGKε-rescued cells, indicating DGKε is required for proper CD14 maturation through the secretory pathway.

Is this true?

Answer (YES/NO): YES